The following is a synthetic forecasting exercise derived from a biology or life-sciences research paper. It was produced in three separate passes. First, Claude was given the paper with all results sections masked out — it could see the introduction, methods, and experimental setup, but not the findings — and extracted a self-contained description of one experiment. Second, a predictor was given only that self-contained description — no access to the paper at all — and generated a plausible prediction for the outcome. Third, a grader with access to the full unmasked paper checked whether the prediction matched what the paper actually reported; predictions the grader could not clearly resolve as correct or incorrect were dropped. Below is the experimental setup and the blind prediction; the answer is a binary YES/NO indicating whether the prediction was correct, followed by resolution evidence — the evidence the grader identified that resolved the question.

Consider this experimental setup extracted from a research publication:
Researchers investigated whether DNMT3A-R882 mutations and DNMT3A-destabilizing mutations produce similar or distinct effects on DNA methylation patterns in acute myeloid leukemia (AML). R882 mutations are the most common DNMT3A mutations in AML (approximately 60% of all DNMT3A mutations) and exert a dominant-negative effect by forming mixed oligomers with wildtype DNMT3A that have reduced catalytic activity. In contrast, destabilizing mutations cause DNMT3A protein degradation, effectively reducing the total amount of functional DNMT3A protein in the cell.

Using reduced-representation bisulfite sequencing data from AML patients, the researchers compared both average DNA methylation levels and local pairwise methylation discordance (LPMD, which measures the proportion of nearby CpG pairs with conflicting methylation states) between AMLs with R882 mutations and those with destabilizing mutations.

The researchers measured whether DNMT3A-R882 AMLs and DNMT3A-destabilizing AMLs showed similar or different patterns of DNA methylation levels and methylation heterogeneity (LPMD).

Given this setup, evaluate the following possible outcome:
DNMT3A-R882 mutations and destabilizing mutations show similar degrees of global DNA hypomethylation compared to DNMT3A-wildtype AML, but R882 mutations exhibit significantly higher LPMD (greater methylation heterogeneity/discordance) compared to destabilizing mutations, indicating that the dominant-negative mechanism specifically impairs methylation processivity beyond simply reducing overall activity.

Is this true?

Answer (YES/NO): NO